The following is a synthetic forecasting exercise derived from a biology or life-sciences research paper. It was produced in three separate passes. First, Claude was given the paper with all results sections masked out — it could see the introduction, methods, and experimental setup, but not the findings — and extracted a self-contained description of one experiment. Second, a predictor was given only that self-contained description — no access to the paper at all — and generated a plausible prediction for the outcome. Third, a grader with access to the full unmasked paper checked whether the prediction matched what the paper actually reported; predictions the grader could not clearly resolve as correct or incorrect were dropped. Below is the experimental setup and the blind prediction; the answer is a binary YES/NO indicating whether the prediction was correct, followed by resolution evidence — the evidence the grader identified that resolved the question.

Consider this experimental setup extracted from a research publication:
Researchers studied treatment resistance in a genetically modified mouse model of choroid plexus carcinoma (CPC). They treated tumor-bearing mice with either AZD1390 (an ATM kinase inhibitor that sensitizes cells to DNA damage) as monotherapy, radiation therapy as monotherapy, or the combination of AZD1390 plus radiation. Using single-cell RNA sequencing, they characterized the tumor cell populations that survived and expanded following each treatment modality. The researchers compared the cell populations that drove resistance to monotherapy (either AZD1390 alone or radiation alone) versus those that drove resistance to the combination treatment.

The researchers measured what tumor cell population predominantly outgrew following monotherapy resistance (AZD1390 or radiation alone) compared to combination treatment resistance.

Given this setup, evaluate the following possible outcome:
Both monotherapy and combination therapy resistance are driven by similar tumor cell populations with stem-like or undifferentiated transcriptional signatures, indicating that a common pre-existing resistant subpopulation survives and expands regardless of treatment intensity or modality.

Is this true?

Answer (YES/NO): NO